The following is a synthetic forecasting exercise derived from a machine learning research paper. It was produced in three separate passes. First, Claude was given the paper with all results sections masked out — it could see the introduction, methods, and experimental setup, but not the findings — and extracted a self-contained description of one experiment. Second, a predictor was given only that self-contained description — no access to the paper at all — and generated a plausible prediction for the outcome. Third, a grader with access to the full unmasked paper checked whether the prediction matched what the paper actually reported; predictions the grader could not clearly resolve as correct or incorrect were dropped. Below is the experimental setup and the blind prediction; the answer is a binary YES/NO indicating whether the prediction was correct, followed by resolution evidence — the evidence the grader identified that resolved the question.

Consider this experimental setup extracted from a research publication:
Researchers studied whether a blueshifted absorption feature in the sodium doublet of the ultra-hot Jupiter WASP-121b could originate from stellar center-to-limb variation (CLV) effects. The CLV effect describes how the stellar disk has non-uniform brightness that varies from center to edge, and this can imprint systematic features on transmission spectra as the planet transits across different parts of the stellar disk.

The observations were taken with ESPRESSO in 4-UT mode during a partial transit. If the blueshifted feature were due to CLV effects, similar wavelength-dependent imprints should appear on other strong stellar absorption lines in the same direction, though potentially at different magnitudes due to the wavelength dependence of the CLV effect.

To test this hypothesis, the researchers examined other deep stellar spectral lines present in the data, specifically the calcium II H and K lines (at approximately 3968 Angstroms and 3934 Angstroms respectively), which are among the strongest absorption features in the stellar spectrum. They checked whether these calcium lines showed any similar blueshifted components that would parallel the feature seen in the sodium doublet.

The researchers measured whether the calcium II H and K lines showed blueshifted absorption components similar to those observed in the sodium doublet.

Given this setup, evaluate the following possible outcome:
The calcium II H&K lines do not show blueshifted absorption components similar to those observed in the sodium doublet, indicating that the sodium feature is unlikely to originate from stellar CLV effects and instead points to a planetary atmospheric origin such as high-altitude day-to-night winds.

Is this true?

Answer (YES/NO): YES